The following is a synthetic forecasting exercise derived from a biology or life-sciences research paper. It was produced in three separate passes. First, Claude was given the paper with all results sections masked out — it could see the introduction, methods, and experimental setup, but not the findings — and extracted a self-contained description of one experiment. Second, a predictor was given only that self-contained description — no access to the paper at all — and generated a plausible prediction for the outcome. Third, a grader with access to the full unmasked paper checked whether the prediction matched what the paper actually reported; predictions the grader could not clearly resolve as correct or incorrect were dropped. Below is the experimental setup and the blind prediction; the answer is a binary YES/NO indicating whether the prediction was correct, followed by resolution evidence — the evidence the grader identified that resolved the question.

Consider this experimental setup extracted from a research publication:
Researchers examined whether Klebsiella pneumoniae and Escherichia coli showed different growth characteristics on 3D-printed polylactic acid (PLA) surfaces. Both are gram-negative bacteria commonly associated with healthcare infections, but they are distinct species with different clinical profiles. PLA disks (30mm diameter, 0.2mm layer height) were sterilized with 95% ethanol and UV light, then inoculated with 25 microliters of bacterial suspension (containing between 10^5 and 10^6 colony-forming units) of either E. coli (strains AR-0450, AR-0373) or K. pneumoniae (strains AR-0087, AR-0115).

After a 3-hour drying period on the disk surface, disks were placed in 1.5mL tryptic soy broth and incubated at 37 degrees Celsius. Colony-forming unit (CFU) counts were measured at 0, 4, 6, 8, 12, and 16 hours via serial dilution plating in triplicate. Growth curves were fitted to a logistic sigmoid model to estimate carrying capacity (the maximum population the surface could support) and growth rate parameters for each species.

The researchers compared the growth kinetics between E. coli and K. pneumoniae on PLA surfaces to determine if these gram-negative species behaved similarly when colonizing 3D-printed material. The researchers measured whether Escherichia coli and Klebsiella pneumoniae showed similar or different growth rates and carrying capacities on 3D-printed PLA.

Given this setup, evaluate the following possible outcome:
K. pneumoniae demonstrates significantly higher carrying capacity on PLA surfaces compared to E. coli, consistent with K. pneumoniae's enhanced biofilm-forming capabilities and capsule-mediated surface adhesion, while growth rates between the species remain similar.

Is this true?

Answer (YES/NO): NO